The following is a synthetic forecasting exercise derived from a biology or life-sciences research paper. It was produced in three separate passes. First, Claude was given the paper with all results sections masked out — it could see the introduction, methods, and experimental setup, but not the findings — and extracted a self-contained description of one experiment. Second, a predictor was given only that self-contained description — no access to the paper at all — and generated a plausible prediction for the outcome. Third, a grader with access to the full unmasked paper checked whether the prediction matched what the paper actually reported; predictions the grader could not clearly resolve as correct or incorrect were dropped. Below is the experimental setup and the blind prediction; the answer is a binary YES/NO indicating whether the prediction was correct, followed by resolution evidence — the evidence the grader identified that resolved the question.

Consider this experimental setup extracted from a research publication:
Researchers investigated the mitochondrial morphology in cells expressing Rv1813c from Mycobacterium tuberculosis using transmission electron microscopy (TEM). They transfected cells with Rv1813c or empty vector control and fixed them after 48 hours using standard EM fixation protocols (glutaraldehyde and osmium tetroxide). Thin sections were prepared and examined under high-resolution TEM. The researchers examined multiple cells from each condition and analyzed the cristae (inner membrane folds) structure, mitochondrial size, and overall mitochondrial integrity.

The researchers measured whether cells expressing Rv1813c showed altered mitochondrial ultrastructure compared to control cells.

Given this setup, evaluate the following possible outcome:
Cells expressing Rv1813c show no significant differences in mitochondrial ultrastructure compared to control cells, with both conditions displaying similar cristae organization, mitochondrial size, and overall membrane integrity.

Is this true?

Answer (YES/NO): NO